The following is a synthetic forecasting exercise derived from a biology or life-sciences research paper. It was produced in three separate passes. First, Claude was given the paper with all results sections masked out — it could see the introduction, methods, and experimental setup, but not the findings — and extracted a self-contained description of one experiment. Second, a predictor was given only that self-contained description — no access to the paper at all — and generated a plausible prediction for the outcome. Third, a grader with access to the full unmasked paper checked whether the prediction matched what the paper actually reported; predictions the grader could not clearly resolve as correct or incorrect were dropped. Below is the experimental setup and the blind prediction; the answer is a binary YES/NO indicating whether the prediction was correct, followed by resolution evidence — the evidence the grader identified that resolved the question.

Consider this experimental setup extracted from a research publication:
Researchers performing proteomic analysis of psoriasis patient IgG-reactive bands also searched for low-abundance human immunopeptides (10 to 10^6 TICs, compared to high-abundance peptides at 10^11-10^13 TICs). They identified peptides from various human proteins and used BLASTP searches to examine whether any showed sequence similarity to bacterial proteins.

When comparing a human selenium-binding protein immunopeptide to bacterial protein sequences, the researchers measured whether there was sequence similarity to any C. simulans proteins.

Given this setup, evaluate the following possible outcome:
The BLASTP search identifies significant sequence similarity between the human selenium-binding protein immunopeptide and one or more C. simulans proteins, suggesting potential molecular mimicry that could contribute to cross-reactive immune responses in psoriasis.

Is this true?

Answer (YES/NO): YES